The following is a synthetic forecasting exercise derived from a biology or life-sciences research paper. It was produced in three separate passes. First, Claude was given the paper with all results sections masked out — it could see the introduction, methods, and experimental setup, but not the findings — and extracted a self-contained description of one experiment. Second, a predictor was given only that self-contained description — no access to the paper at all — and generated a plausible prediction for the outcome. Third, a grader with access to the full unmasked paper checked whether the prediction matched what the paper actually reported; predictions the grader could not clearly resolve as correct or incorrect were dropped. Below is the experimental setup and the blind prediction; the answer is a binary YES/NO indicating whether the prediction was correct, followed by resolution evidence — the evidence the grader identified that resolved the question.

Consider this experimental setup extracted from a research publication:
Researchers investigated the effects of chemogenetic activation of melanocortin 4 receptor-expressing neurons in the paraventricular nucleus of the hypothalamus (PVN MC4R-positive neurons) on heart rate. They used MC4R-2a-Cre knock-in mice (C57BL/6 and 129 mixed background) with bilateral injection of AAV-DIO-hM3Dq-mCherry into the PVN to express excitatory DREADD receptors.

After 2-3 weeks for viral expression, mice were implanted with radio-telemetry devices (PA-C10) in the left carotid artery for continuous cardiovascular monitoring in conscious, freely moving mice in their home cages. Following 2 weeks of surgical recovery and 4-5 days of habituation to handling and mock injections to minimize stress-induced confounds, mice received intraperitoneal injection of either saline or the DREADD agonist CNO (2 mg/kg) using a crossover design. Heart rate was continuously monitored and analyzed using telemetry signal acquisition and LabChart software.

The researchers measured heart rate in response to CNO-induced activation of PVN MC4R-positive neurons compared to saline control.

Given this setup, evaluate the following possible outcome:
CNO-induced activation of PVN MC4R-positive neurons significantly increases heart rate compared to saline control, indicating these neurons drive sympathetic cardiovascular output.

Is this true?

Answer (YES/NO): YES